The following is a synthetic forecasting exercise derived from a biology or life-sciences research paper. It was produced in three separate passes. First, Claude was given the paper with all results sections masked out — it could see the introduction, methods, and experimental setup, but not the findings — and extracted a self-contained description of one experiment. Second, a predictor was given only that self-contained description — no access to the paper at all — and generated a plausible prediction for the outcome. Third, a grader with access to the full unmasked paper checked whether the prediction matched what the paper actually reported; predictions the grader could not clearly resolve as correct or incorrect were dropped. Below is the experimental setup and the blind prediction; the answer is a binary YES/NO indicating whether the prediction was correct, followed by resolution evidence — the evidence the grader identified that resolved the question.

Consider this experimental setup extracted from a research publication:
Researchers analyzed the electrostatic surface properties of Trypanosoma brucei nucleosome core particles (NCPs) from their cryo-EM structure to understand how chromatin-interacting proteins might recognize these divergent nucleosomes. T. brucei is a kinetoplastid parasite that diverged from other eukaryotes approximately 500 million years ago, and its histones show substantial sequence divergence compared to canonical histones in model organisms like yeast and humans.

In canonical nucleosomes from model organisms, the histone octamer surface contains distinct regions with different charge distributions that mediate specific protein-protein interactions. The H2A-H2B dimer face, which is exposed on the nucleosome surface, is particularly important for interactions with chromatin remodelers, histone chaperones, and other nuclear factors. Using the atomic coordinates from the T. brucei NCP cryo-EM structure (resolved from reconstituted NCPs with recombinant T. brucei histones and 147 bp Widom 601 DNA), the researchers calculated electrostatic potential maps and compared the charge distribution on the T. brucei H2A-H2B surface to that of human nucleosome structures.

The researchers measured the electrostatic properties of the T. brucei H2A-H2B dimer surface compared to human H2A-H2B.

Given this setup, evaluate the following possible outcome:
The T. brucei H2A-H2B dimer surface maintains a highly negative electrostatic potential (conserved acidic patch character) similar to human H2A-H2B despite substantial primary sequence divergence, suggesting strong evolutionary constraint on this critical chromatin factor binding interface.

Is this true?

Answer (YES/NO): NO